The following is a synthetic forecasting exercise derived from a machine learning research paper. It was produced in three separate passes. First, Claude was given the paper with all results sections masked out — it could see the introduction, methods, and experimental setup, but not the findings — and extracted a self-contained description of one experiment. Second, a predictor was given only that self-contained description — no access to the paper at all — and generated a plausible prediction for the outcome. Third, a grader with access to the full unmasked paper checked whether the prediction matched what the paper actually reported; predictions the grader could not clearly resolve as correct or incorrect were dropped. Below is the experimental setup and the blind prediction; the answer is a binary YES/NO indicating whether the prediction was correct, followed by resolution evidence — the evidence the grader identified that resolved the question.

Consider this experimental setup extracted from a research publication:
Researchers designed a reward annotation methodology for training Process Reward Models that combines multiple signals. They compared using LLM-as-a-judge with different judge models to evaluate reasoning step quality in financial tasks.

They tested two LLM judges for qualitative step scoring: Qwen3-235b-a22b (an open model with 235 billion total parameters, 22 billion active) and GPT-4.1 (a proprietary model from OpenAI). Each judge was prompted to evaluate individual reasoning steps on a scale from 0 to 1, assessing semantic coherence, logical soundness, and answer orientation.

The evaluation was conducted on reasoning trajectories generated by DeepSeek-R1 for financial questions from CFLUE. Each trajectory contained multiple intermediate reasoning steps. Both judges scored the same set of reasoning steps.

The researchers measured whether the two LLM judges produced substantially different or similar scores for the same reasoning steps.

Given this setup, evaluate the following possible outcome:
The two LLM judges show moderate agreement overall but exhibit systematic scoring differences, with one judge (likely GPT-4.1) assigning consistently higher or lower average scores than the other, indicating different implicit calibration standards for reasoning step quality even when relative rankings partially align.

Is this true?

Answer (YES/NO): NO